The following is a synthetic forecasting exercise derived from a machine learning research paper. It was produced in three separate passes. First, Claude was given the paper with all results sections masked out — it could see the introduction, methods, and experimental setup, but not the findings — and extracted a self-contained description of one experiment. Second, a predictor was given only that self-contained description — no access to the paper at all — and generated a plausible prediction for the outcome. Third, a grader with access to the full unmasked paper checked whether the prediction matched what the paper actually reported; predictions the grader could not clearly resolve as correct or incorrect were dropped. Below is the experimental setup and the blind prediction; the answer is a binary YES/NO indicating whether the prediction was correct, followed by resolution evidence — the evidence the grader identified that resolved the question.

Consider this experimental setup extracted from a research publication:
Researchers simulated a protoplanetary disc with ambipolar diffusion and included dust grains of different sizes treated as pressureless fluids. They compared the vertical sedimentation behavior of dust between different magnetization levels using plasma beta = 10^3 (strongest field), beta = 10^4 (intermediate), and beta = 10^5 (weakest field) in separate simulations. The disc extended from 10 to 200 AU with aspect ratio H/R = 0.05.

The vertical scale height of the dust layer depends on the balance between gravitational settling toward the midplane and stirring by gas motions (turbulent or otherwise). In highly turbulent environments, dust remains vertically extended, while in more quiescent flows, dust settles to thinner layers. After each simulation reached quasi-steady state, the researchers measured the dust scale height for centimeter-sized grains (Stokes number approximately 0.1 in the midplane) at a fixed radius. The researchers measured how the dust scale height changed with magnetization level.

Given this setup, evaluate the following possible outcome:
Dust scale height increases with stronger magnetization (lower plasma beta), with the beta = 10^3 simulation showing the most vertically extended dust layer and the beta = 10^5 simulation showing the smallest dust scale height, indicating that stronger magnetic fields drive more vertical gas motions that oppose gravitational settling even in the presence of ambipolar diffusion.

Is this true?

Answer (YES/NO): YES